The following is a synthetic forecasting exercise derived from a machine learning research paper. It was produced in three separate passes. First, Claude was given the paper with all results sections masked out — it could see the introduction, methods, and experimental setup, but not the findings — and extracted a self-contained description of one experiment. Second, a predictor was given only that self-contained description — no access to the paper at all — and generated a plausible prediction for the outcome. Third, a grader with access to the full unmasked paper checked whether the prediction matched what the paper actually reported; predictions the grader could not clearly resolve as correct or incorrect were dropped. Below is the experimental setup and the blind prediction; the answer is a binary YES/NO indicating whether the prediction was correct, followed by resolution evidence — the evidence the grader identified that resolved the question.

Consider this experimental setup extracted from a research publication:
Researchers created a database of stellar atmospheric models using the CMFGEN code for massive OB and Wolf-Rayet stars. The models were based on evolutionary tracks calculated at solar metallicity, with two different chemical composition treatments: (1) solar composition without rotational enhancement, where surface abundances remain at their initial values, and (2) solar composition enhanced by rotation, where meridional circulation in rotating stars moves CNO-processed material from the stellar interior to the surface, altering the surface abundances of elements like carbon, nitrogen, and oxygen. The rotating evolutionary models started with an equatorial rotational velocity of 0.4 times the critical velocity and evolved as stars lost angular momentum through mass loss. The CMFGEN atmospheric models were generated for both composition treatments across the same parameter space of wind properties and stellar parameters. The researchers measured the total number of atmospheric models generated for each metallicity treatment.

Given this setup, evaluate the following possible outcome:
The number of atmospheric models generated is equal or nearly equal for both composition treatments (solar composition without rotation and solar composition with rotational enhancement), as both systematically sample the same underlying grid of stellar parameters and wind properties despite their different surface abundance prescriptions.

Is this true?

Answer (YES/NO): NO